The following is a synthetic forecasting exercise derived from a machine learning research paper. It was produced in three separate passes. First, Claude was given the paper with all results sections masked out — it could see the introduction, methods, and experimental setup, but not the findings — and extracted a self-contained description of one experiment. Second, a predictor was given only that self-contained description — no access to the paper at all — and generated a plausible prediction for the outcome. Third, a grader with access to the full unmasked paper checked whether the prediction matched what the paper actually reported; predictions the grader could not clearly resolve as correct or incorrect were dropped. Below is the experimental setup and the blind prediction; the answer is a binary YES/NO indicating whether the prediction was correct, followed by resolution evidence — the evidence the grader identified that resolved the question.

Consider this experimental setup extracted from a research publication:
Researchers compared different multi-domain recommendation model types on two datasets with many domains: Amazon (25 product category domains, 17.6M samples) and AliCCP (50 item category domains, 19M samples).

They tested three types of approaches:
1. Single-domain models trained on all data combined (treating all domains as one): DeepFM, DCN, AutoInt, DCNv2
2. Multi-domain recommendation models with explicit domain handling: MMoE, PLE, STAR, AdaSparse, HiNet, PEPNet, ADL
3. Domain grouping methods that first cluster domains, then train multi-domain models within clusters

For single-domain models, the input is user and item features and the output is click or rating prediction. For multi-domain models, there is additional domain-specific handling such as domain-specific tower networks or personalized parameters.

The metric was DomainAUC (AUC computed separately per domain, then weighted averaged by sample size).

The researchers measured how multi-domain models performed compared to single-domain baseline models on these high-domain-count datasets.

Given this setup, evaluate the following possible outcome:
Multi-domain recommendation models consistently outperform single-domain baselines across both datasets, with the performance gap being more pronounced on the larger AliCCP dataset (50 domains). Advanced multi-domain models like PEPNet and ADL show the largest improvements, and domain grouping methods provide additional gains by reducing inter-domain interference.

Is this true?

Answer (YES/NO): NO